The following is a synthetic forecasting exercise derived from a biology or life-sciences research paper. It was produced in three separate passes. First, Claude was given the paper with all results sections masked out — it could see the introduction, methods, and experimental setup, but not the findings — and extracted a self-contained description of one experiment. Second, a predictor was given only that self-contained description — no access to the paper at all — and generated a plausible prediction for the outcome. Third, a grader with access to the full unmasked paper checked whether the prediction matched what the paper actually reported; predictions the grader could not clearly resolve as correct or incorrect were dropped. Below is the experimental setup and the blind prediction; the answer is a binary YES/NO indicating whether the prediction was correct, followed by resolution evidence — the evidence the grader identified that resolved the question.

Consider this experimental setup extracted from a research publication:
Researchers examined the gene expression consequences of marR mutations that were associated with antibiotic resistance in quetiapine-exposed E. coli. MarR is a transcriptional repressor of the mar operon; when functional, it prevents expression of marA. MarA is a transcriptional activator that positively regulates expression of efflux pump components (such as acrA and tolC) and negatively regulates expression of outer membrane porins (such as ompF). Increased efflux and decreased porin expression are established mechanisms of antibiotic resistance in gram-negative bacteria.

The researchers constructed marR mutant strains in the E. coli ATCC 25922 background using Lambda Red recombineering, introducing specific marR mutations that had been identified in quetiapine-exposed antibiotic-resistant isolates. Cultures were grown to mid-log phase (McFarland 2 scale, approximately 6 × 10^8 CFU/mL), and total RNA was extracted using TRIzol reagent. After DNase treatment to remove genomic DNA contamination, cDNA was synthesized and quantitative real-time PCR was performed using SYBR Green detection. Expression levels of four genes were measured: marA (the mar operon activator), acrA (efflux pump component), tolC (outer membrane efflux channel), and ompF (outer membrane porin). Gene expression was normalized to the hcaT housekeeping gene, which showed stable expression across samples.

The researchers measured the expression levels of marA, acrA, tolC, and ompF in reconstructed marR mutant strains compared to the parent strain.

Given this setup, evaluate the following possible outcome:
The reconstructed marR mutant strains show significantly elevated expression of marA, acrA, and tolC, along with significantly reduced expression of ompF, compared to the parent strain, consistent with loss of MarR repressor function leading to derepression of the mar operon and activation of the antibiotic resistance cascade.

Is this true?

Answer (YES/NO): YES